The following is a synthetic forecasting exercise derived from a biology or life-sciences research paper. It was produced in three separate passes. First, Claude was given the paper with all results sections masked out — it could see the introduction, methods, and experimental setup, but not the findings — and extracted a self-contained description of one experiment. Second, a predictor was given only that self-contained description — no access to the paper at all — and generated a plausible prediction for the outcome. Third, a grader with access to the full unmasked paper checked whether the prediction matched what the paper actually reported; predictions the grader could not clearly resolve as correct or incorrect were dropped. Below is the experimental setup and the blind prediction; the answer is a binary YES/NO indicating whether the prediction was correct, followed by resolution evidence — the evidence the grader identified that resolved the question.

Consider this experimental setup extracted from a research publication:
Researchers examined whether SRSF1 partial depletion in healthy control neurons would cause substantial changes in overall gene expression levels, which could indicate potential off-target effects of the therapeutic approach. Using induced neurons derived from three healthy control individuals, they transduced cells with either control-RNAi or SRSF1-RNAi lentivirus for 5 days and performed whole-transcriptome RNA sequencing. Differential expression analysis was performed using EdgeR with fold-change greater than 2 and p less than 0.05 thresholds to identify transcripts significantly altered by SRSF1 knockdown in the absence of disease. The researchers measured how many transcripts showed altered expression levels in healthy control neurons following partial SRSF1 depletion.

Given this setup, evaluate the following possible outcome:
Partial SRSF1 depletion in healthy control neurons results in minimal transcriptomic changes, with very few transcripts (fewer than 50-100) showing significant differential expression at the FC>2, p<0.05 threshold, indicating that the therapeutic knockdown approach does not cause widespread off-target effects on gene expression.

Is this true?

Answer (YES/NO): NO